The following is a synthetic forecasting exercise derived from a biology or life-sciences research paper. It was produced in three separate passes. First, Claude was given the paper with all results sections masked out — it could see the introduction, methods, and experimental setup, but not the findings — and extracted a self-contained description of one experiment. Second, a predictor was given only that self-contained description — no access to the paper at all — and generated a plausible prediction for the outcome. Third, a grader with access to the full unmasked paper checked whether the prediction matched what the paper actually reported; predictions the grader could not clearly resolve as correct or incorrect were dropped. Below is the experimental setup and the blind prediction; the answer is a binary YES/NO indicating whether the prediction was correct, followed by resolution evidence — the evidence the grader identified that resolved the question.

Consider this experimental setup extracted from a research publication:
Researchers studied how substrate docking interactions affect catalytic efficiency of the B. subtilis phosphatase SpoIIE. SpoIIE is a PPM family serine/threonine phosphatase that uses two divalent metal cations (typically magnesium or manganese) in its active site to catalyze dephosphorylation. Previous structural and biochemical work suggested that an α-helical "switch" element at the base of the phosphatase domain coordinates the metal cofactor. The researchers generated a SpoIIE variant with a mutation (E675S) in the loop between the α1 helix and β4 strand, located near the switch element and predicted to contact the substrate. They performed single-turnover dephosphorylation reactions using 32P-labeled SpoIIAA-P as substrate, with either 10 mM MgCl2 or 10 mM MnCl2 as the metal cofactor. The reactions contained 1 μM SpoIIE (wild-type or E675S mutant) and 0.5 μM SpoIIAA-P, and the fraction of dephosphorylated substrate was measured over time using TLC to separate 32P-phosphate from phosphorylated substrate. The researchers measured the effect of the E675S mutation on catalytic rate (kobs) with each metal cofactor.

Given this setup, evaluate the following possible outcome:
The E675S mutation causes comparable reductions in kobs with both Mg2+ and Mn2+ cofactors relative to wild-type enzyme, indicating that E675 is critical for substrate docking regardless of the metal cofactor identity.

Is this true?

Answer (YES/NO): NO